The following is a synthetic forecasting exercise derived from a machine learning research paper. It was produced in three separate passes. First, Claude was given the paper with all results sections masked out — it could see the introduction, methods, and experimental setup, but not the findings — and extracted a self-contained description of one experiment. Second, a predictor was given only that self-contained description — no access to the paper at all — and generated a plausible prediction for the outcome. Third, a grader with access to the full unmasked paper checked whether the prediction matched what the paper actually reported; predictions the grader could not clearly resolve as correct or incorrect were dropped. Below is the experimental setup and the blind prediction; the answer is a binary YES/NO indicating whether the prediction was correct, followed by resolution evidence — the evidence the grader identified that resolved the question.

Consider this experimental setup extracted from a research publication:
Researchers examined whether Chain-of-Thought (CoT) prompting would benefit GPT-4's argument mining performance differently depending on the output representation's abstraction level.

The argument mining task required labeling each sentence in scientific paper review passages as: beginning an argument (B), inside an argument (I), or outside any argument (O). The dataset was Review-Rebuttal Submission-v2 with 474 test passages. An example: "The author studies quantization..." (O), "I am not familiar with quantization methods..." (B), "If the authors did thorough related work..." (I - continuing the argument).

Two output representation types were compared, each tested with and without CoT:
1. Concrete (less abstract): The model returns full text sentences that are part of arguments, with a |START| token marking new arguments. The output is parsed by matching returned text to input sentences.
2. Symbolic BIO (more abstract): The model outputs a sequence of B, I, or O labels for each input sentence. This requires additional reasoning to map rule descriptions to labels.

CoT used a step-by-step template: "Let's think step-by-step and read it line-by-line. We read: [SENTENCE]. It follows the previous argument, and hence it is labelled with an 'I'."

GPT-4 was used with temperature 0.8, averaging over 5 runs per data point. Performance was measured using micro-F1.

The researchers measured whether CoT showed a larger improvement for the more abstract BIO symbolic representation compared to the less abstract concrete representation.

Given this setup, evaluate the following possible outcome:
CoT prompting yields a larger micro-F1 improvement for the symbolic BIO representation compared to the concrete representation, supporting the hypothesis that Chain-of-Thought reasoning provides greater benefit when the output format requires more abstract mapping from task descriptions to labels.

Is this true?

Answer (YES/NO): YES